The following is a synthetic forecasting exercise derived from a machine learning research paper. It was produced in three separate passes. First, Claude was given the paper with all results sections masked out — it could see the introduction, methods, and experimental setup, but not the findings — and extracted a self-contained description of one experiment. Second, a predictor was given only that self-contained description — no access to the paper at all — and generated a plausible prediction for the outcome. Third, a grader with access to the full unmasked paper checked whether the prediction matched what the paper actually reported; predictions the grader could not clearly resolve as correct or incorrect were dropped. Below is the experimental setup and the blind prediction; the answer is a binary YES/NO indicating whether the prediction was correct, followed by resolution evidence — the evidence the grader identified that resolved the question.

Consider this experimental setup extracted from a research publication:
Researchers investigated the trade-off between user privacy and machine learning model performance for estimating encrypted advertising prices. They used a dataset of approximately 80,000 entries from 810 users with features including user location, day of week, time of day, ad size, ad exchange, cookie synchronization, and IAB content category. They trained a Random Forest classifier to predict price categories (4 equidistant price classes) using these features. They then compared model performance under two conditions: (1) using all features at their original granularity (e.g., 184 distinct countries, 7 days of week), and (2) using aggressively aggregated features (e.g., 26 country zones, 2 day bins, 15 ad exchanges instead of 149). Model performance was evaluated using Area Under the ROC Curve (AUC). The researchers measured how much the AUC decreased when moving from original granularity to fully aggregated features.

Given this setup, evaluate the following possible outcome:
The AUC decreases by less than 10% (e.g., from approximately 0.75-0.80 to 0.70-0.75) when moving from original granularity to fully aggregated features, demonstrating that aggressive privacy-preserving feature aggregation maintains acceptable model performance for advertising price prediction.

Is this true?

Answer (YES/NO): NO